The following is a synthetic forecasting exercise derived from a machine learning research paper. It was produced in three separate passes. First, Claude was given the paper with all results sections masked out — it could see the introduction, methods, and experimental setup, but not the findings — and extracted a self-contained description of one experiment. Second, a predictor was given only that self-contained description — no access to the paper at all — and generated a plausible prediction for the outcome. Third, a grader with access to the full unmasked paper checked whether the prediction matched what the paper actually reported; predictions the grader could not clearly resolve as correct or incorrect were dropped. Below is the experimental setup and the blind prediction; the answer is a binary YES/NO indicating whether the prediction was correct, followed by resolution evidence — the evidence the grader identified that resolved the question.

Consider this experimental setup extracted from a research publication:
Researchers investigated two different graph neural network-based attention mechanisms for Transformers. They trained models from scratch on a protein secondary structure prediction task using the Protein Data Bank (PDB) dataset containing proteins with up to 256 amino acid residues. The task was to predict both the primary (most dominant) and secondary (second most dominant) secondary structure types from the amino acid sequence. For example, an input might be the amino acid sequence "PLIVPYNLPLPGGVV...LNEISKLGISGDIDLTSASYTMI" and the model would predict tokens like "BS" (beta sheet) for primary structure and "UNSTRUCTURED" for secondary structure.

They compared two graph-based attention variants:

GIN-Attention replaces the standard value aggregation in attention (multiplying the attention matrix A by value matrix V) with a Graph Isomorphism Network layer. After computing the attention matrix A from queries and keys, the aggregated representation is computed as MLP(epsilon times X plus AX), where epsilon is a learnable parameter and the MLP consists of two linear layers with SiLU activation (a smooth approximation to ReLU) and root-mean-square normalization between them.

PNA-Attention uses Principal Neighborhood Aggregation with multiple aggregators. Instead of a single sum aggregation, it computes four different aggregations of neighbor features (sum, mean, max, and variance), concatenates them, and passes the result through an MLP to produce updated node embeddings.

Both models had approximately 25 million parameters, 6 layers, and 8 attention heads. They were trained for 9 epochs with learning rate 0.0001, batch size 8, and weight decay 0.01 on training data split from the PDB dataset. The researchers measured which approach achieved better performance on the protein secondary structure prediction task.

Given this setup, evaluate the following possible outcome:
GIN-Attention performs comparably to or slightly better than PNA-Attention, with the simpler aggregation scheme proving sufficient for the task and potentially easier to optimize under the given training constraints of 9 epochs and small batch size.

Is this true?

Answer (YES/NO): NO